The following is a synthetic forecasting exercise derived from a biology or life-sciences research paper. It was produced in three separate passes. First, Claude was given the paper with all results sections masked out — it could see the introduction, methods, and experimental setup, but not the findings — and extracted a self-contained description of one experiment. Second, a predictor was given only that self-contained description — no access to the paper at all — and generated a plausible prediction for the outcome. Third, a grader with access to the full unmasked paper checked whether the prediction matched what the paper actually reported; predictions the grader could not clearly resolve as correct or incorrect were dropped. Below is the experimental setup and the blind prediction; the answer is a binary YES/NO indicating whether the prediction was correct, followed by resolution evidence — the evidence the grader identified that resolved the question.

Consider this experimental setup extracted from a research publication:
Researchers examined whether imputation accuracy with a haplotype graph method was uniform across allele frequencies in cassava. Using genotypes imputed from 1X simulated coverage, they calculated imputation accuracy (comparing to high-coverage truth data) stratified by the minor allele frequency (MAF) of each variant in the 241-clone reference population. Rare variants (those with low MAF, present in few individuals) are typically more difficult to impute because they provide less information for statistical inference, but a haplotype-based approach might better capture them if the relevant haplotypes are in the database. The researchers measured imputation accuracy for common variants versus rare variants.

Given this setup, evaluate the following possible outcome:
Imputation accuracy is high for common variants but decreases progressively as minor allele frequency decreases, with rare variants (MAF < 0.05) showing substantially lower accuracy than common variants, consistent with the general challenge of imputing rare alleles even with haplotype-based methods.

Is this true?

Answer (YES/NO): NO